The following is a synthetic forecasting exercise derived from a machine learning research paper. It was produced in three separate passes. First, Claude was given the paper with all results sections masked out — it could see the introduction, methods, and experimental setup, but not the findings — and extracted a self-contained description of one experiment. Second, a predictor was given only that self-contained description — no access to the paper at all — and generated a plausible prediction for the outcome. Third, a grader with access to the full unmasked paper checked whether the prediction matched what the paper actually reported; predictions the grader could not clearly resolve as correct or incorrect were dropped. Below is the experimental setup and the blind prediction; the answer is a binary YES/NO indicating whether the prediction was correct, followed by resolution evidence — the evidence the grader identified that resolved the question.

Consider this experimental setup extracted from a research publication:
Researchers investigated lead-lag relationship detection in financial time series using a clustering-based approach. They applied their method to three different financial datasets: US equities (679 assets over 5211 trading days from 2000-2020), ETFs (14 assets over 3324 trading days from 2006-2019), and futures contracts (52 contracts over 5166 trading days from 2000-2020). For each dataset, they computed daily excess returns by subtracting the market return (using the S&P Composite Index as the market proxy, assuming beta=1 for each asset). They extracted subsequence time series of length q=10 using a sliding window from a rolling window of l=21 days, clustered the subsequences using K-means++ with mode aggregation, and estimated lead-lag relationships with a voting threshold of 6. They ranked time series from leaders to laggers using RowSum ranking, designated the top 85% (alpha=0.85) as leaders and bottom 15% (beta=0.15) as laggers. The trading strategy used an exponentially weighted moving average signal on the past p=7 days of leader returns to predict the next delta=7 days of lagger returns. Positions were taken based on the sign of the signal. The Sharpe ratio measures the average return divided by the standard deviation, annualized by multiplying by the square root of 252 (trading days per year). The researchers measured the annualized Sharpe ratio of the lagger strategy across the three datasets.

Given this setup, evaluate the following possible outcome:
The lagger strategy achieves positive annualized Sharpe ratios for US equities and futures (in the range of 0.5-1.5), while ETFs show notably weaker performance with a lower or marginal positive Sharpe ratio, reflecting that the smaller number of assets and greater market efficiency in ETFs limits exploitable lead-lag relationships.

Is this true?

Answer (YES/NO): NO